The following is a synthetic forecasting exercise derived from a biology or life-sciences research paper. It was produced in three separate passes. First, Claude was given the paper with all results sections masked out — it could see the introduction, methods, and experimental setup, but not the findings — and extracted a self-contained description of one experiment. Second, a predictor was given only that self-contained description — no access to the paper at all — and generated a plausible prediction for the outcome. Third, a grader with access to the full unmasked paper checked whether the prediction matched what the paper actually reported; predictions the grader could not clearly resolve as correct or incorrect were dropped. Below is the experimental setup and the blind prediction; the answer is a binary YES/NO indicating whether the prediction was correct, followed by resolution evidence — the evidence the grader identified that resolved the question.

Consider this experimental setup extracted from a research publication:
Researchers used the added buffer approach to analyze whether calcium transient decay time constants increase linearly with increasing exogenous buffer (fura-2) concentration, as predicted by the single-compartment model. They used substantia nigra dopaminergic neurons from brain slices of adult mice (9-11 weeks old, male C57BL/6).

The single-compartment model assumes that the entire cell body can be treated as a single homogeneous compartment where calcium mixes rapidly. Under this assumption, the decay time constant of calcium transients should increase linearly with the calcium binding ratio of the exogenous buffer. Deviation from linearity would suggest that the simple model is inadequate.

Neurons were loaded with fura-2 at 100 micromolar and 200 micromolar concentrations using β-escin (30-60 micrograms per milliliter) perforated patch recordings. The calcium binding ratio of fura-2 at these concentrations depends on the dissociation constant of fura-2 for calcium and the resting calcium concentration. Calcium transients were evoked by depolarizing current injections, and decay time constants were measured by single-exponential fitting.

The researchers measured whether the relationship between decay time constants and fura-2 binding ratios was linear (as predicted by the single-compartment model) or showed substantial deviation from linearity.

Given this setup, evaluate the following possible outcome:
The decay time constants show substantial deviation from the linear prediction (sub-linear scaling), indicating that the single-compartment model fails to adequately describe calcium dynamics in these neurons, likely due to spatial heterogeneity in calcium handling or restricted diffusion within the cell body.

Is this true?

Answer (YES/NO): NO